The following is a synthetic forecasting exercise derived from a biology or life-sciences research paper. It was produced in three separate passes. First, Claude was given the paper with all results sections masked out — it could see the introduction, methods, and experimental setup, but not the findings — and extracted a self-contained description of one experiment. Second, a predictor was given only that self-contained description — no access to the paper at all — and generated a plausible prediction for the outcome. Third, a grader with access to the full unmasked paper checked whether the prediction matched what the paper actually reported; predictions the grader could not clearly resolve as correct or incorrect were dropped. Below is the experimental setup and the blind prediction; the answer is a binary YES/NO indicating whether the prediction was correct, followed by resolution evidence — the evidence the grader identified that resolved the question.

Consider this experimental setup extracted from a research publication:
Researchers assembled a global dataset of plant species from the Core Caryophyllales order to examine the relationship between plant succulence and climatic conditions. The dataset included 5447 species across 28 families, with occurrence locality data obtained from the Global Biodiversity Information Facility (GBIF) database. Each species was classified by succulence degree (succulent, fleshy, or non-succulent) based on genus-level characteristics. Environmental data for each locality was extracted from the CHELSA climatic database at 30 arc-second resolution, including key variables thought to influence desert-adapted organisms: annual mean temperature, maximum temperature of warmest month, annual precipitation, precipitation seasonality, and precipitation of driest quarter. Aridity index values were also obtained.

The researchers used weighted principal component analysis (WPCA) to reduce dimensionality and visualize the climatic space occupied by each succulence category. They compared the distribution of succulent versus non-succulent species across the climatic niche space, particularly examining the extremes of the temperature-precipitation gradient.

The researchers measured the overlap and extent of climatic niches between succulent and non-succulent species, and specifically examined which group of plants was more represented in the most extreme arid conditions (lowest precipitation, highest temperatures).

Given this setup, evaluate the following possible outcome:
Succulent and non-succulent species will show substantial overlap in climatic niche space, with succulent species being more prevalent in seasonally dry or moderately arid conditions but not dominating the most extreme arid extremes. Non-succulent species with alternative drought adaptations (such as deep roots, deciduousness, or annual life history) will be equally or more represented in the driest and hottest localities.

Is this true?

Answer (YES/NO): YES